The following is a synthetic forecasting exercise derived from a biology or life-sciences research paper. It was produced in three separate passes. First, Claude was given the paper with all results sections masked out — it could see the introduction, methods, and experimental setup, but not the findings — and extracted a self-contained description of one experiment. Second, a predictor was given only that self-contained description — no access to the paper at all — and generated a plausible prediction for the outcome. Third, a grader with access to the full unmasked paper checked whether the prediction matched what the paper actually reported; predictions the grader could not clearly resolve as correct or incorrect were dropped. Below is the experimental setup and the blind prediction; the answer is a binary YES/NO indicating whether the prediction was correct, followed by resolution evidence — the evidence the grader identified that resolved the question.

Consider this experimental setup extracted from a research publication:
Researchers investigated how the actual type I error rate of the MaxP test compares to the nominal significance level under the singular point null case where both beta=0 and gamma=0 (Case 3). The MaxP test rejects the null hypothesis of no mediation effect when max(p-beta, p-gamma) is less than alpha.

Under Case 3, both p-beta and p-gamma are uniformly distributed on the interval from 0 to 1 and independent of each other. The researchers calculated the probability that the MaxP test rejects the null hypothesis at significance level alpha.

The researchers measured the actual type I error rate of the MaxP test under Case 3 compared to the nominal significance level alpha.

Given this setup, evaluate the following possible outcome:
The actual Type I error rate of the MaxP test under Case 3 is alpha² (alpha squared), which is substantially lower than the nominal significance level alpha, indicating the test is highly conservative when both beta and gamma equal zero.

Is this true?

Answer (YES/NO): YES